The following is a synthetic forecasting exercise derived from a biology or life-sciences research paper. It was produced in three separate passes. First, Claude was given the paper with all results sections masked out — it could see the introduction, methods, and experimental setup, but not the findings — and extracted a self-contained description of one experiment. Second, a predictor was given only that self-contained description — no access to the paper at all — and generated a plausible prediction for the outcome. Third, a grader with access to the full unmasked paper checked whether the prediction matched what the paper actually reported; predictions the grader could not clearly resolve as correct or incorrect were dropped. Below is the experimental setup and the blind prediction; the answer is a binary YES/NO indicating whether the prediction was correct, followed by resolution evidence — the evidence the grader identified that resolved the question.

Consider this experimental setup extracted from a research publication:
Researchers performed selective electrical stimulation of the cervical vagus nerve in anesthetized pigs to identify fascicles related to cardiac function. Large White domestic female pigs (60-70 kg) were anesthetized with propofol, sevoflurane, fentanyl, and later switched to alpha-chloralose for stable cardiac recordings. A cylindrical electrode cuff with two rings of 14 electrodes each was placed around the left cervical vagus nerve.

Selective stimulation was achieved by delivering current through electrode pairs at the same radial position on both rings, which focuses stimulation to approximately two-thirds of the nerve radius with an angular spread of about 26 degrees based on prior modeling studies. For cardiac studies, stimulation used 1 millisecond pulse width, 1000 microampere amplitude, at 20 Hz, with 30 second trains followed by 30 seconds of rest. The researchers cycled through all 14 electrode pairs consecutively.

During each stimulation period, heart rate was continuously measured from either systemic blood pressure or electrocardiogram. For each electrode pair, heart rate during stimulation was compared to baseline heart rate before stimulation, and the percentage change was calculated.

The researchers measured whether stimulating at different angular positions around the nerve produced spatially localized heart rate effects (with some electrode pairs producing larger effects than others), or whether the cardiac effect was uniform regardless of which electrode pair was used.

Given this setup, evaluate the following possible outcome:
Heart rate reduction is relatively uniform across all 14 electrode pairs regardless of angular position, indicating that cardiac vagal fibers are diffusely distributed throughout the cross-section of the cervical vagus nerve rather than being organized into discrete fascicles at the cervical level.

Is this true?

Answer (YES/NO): NO